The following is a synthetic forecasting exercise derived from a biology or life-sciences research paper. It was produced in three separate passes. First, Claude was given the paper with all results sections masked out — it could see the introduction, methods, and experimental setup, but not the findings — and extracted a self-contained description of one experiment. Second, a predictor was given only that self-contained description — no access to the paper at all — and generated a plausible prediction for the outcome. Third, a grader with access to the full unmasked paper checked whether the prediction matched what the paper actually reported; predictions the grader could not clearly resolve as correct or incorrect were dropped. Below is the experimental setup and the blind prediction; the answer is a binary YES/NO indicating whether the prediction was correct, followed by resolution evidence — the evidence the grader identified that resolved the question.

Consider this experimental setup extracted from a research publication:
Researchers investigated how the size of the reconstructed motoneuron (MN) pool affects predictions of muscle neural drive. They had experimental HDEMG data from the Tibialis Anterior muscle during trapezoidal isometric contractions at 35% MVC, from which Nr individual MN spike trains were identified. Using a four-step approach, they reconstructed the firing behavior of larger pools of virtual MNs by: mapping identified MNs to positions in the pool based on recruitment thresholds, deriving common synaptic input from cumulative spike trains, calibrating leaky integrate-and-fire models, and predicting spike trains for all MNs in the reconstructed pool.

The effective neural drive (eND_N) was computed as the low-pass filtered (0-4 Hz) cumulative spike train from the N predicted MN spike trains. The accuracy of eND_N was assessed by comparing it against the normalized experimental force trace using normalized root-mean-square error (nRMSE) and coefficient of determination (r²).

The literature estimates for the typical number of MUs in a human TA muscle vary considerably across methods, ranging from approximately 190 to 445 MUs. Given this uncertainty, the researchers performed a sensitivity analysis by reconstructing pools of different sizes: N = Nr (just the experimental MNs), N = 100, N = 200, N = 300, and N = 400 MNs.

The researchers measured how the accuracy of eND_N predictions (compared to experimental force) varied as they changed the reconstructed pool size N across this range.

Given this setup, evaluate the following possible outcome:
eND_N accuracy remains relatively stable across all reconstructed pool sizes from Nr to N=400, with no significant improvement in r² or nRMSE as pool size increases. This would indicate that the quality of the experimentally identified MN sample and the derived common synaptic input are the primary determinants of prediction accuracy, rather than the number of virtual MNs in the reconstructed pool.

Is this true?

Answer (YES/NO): YES